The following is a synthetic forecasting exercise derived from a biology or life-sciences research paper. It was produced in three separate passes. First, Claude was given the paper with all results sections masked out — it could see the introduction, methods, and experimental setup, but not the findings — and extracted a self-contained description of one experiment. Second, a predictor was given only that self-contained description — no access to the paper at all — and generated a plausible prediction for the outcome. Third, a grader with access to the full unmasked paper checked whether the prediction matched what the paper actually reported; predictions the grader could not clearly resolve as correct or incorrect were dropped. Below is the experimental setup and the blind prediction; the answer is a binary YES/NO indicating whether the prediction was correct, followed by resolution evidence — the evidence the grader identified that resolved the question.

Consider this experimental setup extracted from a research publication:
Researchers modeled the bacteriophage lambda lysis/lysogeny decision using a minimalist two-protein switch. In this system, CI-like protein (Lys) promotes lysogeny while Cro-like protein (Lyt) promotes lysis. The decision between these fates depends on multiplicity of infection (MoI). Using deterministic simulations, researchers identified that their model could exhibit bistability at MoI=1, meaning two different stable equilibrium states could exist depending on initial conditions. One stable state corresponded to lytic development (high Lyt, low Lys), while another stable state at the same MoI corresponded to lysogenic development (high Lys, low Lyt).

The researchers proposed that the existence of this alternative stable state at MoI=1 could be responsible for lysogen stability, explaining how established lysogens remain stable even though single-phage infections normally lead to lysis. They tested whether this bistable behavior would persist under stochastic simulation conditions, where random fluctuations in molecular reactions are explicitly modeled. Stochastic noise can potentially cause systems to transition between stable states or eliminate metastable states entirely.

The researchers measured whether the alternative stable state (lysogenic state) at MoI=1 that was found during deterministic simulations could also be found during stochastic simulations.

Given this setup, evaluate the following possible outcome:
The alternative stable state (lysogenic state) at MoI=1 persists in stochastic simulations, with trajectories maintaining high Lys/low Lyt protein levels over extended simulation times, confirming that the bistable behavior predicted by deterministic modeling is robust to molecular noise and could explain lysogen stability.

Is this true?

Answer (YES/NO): NO